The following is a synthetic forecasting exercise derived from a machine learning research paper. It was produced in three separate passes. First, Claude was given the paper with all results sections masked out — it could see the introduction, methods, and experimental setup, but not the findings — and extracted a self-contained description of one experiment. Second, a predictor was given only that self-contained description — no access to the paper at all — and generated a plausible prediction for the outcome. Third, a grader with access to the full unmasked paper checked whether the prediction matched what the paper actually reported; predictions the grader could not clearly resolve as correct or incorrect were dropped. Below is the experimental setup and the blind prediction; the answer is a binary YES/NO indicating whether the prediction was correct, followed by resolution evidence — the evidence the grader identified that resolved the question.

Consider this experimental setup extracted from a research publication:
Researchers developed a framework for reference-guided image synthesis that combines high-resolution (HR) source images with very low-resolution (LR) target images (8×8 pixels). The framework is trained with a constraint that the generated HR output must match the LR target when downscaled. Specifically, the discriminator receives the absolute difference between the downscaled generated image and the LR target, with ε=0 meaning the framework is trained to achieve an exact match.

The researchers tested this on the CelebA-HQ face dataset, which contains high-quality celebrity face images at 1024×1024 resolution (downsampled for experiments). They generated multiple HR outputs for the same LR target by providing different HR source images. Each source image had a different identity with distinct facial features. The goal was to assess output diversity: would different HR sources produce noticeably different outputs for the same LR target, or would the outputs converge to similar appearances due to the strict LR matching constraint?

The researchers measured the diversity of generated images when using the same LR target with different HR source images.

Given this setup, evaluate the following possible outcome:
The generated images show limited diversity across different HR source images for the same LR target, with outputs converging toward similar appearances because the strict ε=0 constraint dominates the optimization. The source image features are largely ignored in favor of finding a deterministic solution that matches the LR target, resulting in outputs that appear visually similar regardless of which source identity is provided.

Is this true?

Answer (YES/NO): NO